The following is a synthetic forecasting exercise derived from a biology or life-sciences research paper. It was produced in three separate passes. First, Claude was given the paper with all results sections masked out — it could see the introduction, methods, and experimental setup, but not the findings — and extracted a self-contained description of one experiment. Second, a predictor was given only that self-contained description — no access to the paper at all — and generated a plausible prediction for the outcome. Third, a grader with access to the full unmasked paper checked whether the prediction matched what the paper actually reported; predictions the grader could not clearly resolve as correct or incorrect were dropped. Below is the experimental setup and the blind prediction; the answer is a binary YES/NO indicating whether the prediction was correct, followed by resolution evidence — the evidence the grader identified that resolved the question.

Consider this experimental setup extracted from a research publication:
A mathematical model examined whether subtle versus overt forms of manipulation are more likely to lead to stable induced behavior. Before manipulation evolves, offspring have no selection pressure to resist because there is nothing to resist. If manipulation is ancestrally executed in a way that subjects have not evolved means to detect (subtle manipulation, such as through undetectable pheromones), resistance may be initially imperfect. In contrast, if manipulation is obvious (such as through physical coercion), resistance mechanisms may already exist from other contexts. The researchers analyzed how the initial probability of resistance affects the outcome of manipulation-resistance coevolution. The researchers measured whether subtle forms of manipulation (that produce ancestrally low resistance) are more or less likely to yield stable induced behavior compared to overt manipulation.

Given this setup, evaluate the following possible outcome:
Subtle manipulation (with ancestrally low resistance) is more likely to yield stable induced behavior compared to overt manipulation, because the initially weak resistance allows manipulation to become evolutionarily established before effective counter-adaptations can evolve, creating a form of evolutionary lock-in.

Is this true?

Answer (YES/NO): YES